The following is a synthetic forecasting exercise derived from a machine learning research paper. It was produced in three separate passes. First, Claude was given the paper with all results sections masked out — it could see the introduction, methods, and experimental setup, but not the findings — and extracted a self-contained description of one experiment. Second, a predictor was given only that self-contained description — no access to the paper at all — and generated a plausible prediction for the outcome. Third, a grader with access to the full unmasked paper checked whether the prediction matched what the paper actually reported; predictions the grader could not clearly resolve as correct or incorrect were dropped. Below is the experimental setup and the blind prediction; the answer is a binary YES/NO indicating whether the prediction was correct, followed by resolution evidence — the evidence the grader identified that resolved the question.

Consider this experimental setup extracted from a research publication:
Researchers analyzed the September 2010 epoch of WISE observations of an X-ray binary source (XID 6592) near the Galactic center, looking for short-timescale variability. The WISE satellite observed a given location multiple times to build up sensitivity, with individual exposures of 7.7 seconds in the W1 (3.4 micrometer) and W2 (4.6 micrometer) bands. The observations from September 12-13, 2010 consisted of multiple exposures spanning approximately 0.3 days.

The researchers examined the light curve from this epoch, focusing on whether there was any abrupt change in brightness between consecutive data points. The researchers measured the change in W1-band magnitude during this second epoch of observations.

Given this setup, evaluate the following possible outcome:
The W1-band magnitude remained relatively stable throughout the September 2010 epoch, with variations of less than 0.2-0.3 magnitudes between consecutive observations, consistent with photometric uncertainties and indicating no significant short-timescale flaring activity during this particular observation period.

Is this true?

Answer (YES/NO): NO